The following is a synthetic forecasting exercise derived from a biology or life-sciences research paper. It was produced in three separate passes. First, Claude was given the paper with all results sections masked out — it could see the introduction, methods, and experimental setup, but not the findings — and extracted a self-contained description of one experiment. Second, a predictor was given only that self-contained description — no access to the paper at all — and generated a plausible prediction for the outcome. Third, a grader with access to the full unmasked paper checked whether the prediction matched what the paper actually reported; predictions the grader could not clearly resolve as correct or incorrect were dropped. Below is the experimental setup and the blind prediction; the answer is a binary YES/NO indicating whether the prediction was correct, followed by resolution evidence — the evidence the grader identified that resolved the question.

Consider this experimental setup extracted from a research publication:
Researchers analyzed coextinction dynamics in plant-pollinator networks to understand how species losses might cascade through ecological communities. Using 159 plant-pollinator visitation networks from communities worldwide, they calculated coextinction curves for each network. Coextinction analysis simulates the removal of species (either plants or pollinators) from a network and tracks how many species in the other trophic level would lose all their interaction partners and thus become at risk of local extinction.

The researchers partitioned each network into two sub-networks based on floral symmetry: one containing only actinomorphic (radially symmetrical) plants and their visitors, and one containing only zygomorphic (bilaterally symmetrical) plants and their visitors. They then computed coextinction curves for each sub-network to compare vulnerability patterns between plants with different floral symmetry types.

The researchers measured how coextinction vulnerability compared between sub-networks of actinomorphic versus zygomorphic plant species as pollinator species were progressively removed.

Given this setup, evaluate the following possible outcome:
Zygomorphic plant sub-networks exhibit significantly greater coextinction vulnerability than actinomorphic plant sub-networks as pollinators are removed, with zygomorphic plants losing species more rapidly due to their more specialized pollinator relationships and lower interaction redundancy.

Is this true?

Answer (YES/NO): YES